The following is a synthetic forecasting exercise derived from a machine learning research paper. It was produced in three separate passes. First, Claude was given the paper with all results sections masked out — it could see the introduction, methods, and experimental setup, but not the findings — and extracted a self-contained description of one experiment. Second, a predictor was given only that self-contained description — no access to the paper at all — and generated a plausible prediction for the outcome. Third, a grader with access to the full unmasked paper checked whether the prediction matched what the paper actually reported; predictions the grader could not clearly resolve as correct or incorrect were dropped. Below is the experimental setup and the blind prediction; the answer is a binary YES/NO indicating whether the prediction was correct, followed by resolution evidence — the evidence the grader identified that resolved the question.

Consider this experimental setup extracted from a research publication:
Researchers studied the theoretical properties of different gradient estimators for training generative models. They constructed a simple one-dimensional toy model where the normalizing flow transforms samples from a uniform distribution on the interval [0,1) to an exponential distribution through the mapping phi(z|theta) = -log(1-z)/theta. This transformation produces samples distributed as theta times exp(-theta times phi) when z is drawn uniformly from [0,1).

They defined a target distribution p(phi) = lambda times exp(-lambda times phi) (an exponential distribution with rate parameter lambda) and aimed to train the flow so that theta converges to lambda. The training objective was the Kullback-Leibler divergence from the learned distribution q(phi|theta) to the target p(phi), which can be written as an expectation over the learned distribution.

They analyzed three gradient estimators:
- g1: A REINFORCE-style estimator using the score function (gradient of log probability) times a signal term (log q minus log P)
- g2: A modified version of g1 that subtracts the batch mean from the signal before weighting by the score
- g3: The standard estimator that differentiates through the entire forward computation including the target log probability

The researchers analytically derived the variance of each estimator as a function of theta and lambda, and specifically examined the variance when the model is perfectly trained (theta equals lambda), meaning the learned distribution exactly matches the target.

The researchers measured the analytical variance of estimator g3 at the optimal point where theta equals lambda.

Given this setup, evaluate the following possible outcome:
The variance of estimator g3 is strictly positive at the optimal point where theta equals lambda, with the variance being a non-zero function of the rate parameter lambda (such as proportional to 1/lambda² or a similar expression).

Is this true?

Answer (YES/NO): YES